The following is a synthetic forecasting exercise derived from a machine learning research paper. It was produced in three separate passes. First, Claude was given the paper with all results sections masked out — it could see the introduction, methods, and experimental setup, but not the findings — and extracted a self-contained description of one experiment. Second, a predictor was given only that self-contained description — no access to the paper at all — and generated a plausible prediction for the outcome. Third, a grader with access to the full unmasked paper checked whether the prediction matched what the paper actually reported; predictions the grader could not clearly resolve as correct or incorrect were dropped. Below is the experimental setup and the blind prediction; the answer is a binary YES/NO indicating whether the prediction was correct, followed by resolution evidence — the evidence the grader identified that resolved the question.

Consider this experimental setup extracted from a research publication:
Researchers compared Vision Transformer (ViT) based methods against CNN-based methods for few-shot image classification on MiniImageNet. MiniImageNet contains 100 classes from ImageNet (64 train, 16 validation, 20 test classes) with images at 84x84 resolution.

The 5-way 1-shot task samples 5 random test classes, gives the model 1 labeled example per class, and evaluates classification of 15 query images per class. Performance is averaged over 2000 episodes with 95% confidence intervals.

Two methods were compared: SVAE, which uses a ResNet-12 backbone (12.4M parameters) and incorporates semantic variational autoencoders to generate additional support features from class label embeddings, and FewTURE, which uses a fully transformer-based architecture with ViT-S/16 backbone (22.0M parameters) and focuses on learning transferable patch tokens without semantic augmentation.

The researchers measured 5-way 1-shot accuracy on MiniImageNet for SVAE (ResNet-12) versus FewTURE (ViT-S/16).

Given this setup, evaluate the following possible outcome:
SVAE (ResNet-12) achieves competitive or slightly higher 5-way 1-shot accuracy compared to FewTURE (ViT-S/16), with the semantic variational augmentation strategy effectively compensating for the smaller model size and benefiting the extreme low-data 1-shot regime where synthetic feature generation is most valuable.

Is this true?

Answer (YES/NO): NO